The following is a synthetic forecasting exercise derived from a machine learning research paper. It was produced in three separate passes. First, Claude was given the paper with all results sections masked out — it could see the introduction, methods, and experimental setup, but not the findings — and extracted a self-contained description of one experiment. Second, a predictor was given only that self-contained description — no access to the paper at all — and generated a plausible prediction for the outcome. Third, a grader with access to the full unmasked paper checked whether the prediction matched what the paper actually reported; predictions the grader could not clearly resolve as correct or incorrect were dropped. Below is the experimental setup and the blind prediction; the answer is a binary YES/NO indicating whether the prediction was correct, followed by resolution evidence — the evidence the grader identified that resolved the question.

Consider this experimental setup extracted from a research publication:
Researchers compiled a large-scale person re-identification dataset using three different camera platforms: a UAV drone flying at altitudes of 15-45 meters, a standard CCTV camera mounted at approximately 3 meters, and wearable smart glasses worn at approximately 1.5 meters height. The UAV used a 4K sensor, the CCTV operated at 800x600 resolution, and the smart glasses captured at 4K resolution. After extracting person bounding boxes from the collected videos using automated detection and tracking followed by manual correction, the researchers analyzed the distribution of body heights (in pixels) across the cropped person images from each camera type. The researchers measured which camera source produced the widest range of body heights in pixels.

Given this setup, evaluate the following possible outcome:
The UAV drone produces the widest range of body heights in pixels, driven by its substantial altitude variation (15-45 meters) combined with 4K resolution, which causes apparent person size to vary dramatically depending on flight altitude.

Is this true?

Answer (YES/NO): NO